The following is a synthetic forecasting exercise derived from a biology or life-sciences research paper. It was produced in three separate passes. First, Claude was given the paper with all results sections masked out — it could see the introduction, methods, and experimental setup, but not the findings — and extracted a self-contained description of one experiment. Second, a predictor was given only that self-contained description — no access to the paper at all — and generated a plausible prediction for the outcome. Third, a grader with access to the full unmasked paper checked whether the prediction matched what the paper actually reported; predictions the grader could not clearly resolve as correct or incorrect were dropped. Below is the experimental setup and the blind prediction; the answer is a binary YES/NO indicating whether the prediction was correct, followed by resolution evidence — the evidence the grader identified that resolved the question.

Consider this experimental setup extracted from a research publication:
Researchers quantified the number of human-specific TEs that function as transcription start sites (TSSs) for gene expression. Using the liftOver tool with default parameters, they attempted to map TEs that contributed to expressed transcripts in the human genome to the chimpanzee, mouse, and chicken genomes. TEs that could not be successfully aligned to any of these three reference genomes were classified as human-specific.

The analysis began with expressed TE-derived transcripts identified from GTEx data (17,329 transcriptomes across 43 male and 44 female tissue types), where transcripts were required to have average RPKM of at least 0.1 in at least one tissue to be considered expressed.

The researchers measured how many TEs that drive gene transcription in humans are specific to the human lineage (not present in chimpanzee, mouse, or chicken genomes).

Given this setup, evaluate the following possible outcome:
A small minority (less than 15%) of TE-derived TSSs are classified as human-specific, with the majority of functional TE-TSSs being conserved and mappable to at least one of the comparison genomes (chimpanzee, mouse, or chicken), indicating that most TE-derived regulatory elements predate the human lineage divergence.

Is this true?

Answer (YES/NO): YES